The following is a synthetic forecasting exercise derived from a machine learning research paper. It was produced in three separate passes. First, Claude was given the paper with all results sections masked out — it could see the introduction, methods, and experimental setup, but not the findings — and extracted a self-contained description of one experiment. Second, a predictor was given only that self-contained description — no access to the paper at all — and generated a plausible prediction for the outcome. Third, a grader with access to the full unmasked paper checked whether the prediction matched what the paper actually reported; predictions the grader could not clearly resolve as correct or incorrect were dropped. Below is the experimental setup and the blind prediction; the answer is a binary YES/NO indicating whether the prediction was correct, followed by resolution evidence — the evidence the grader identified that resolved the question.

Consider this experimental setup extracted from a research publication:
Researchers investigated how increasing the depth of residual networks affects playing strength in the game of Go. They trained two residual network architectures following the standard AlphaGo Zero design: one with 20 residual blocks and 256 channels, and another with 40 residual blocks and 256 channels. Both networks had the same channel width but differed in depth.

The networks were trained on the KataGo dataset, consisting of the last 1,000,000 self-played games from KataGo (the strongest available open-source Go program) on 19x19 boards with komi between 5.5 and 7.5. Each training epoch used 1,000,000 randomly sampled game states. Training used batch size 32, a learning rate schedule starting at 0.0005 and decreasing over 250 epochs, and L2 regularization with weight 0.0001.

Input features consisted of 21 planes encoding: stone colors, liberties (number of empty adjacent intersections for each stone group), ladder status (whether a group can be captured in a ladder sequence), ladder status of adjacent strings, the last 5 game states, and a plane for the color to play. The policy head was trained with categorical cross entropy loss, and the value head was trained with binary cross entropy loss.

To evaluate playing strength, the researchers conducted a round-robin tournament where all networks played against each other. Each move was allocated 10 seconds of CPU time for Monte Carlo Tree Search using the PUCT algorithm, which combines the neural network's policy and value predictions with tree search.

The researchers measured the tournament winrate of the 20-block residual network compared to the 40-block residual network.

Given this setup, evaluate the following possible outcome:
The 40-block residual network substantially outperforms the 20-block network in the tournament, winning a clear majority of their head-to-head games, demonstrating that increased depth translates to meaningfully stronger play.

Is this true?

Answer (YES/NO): NO